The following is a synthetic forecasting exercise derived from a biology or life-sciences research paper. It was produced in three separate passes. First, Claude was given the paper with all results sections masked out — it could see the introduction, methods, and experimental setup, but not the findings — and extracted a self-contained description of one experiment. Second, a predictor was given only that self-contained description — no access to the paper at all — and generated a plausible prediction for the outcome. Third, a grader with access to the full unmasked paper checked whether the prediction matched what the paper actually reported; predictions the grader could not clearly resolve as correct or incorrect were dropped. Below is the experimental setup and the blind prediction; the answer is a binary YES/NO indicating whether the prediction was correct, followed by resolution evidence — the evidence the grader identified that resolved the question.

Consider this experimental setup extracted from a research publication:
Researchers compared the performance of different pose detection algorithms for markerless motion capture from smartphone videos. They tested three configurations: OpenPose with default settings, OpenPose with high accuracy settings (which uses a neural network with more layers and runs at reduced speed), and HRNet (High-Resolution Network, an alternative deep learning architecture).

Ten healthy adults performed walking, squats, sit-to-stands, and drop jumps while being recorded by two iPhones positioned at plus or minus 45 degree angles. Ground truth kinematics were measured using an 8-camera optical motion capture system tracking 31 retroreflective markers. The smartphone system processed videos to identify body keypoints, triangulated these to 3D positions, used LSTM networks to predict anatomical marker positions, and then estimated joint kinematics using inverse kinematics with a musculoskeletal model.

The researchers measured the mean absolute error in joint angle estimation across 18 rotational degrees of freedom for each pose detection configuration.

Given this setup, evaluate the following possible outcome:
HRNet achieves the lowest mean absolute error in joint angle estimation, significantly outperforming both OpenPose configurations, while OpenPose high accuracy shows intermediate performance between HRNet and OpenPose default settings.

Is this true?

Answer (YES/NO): NO